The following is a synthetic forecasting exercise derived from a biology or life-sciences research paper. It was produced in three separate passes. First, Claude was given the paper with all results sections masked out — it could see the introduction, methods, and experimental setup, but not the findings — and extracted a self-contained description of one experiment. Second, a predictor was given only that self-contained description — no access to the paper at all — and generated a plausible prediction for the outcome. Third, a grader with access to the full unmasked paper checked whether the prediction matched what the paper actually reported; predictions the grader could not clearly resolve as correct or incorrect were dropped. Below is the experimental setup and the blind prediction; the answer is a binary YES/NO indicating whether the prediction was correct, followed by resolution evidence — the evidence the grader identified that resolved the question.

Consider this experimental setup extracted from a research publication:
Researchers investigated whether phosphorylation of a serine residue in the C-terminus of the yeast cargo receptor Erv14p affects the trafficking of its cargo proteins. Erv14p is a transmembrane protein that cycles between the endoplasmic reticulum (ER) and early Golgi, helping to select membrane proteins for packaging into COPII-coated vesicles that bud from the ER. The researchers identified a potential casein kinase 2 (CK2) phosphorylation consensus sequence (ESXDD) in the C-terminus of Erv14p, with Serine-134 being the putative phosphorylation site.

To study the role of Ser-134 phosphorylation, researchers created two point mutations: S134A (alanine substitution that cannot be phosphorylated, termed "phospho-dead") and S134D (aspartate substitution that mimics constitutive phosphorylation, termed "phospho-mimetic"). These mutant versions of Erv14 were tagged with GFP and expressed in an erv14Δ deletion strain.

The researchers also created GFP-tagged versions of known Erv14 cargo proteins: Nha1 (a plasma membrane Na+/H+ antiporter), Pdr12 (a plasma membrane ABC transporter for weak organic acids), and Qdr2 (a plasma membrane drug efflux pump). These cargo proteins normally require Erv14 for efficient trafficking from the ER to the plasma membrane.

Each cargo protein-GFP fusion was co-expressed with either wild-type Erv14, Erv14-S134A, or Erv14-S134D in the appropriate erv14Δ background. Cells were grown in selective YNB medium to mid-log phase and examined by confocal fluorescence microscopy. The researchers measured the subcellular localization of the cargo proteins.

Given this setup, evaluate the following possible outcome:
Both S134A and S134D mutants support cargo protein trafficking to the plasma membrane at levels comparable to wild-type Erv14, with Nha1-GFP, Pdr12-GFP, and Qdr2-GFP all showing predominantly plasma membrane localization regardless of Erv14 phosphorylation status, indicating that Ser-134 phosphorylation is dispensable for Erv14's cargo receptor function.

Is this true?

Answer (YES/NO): NO